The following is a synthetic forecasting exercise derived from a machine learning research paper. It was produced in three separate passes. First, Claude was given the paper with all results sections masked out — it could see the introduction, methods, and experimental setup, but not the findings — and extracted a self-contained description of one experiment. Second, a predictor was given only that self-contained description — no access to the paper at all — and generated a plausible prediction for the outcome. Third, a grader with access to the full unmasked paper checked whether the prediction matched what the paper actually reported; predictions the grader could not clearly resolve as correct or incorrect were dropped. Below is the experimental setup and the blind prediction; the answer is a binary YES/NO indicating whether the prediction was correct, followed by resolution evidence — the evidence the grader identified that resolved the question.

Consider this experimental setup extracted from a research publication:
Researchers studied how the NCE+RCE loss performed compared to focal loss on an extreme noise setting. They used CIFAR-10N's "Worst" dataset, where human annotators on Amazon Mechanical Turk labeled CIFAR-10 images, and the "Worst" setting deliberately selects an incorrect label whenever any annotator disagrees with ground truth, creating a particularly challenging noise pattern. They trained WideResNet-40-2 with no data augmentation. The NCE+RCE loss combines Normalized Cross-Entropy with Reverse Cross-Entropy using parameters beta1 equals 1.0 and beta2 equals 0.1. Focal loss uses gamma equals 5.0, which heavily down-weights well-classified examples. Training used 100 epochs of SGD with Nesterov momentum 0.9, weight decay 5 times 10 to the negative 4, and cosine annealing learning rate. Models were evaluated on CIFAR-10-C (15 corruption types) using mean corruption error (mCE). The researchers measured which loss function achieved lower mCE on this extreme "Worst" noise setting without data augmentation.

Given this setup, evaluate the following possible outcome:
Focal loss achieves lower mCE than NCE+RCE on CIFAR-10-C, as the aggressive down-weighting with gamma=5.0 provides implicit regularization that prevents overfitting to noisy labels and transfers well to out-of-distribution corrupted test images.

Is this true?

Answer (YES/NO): NO